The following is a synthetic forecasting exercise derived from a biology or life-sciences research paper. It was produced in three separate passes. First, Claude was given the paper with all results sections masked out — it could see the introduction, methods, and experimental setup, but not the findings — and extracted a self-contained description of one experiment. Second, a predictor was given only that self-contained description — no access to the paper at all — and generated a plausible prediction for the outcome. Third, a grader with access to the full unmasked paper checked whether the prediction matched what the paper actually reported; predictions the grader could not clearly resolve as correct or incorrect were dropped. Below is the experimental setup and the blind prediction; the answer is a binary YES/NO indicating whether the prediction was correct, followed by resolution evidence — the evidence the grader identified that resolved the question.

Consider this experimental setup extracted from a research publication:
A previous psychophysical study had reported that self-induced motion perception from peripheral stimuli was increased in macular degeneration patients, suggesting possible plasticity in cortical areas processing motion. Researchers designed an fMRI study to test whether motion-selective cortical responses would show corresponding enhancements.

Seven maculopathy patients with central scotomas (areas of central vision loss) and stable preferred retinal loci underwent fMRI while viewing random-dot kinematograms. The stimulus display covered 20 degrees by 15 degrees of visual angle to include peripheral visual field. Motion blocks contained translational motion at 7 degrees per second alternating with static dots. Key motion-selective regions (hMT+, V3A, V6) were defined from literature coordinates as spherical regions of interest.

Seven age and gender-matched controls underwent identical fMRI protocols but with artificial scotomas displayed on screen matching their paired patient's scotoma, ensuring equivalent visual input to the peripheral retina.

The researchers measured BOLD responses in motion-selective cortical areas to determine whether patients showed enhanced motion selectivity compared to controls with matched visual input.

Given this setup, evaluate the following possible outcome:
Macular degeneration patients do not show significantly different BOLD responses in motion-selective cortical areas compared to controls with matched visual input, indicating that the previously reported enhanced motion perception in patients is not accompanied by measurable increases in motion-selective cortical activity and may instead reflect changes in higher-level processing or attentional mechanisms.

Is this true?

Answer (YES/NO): YES